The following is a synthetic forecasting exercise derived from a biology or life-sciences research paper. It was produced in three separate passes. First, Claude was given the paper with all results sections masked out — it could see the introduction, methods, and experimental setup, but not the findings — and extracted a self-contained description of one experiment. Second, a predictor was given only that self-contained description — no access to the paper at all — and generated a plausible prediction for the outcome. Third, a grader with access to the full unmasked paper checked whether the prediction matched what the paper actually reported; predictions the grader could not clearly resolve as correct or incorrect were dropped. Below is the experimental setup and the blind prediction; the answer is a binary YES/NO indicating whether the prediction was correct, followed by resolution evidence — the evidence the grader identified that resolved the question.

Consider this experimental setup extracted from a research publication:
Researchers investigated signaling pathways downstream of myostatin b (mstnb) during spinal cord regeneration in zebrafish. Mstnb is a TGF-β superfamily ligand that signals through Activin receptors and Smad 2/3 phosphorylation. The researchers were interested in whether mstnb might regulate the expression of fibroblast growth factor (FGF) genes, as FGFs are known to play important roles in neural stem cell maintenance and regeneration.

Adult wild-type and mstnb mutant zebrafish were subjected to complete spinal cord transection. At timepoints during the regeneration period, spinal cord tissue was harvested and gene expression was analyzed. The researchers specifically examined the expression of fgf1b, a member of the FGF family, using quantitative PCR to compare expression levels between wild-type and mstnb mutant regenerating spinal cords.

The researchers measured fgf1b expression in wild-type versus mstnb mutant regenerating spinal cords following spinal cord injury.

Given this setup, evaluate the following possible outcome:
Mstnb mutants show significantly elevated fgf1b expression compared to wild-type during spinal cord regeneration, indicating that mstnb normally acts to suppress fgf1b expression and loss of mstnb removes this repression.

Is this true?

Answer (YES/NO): NO